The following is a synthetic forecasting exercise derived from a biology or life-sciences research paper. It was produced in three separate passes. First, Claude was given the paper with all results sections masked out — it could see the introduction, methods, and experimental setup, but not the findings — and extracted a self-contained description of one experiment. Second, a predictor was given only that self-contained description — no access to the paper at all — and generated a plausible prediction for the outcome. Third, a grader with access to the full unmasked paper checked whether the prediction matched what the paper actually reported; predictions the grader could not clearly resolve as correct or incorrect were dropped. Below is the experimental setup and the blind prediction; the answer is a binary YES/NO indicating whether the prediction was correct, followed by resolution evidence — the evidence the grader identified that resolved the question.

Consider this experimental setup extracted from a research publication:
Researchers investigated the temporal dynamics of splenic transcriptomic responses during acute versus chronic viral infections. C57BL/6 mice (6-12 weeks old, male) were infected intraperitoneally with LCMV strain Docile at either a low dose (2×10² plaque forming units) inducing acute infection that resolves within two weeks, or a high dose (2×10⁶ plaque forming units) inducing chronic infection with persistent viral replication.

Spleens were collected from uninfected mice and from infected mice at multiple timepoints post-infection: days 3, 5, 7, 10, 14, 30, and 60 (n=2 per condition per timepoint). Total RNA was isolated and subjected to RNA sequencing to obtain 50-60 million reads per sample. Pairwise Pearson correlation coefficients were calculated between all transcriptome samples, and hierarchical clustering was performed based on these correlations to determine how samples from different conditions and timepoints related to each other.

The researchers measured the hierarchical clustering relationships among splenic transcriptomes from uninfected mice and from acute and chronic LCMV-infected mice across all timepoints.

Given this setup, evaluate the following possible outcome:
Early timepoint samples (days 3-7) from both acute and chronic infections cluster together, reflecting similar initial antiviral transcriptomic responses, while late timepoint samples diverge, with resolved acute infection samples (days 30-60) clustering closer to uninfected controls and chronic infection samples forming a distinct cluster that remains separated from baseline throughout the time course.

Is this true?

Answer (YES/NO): NO